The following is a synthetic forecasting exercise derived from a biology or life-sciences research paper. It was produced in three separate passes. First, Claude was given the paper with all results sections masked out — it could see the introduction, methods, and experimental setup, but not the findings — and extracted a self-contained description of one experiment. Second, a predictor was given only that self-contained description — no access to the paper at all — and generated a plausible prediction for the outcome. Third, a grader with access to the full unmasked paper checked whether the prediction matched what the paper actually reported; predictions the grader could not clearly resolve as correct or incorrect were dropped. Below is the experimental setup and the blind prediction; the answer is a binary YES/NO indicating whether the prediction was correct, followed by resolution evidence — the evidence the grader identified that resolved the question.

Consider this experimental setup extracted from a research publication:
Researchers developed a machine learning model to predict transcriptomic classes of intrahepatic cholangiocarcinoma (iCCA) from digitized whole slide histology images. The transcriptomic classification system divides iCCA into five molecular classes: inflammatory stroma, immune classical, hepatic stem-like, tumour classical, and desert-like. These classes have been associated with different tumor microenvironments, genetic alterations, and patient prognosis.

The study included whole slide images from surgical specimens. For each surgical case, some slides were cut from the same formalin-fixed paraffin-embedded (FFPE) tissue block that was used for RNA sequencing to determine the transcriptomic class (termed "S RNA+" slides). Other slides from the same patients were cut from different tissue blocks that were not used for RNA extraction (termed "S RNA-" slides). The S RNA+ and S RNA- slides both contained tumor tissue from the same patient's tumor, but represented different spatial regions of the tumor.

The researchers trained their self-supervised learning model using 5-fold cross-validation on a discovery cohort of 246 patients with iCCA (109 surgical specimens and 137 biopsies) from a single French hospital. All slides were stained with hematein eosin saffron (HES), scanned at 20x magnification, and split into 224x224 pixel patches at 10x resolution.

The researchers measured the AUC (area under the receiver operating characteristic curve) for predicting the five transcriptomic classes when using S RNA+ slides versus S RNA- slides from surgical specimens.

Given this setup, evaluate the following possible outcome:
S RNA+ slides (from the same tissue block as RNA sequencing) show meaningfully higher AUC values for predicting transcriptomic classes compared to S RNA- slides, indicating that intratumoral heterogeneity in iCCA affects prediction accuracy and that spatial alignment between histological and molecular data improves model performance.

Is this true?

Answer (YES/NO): YES